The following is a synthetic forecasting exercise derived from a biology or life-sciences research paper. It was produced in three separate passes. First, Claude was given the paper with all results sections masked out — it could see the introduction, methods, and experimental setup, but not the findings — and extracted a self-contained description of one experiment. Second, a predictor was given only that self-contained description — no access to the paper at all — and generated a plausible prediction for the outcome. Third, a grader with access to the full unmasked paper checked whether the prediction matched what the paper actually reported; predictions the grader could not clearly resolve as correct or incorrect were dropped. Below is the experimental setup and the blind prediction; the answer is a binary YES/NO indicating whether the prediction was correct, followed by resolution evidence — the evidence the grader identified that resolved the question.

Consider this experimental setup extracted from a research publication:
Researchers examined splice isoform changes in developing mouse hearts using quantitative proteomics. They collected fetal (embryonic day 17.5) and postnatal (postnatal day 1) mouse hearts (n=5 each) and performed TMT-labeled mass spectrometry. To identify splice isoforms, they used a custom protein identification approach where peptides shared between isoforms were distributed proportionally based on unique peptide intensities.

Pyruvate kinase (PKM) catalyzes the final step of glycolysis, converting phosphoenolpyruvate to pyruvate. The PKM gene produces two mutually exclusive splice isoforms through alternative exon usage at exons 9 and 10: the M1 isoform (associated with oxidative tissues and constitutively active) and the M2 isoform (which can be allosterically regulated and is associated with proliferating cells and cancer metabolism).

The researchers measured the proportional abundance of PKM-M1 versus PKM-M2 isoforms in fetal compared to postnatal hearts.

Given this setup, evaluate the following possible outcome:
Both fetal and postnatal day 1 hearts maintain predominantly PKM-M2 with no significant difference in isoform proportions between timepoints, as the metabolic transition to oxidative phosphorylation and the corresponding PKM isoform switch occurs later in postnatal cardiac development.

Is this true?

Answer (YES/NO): NO